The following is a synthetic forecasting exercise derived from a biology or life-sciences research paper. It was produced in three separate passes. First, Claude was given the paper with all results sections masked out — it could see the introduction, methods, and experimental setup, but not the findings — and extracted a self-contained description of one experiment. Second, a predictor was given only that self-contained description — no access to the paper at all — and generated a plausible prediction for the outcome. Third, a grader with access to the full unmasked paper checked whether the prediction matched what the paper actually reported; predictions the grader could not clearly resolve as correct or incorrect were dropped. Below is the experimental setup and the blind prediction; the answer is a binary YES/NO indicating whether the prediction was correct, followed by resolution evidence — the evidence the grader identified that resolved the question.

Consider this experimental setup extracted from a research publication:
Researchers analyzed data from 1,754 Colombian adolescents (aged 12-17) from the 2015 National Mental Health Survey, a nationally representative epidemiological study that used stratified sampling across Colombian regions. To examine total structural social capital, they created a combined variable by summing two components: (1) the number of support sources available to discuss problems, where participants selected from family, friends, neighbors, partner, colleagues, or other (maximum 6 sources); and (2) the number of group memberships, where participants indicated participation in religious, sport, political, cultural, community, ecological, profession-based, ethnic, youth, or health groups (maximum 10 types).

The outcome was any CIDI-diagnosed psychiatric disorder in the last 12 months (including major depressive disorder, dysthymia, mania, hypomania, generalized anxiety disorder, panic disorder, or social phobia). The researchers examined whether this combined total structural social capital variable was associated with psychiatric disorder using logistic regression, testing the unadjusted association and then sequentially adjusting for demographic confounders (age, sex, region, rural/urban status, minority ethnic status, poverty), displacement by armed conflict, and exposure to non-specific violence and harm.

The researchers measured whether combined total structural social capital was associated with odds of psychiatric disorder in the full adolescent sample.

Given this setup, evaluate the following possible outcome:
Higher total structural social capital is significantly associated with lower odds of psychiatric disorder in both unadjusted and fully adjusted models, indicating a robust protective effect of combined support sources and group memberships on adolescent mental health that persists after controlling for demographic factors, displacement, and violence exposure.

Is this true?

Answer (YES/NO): NO